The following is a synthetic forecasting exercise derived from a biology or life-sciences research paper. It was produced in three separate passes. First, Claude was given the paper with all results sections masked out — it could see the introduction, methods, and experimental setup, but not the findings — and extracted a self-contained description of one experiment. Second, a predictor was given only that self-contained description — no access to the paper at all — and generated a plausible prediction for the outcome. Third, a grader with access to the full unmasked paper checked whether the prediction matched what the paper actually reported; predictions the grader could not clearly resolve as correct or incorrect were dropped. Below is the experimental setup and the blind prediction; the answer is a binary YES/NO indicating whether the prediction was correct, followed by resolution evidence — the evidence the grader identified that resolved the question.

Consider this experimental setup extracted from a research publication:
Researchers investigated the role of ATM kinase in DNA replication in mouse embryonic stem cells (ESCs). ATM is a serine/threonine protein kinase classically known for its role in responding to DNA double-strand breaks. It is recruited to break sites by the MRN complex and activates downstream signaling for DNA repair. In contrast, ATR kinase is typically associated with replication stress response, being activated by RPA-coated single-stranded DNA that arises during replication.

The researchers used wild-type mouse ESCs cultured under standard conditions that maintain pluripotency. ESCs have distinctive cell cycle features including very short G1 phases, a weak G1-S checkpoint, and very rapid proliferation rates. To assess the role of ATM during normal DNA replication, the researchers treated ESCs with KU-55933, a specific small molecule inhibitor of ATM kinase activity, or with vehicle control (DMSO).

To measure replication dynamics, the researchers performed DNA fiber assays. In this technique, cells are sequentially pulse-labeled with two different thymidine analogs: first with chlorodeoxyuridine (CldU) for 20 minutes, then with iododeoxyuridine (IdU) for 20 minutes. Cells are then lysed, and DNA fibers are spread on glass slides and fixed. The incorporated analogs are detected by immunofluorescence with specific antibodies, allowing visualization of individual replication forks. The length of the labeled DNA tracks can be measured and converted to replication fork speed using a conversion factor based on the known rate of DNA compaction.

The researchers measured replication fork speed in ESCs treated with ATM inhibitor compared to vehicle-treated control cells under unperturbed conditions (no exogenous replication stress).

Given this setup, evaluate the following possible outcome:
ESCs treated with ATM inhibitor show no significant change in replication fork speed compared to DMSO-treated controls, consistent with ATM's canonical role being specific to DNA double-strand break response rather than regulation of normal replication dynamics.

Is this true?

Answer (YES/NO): NO